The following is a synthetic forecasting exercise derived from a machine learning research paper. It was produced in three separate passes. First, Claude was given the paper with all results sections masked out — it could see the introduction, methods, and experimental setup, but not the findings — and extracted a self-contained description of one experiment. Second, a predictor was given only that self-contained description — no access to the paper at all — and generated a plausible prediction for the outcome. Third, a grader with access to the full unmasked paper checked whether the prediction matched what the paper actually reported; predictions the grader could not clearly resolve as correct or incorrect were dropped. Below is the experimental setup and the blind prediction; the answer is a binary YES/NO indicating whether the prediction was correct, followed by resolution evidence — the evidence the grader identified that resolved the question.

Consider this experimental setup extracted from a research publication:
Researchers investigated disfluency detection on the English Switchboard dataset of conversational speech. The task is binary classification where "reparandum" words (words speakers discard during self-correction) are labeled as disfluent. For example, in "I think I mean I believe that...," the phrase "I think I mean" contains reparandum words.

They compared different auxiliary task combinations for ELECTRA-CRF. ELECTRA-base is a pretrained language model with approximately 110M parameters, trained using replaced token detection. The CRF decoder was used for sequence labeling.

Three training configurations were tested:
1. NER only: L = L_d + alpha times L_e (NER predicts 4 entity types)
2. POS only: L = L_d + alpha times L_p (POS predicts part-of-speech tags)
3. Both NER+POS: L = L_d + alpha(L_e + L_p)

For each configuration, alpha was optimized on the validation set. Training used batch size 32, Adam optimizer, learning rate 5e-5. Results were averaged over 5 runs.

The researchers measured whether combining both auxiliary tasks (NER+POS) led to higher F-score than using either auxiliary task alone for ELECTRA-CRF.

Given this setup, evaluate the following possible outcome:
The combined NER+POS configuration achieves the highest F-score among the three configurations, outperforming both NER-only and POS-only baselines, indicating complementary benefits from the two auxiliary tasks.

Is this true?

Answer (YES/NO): NO